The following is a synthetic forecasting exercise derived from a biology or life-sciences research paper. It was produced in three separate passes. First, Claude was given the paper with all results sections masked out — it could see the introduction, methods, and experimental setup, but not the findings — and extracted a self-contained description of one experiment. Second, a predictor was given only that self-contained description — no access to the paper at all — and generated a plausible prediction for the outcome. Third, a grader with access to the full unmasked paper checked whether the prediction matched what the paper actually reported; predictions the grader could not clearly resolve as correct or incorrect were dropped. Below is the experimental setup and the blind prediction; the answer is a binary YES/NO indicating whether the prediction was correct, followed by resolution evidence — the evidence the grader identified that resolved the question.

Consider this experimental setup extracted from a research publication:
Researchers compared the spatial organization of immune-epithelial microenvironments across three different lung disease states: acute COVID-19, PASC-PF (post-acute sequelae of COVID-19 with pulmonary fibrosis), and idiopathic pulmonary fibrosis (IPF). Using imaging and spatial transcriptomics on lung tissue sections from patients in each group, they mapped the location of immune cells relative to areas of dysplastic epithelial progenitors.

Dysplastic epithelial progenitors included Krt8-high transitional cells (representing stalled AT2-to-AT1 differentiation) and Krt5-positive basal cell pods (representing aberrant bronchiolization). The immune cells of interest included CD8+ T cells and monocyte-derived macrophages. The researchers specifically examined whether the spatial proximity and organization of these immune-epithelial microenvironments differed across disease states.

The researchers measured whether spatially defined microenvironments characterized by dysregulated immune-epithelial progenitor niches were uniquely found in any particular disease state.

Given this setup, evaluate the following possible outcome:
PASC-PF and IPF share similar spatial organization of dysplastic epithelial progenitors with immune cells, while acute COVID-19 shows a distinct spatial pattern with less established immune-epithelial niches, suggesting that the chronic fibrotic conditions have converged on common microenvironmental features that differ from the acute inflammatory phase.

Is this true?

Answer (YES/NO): NO